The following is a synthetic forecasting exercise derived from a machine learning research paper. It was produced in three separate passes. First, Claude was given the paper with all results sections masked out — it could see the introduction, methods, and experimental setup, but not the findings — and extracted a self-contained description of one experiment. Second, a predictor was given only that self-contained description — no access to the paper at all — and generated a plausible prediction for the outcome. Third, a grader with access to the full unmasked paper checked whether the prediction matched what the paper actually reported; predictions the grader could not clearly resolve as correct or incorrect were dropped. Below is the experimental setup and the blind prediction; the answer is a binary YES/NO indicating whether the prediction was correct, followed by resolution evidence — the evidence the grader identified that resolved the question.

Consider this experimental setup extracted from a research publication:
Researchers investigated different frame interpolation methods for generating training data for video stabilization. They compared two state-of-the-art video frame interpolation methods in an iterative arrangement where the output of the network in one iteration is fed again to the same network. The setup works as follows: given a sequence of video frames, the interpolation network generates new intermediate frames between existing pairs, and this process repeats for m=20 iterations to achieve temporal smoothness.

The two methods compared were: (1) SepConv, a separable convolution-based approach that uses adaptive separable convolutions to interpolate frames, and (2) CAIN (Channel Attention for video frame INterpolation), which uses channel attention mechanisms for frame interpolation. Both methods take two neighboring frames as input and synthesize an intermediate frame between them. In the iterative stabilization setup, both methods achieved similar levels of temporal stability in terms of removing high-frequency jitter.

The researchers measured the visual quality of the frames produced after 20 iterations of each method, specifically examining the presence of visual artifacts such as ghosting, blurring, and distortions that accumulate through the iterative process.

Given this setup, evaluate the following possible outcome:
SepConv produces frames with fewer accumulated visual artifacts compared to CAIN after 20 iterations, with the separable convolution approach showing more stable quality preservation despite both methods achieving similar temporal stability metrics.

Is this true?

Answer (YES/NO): NO